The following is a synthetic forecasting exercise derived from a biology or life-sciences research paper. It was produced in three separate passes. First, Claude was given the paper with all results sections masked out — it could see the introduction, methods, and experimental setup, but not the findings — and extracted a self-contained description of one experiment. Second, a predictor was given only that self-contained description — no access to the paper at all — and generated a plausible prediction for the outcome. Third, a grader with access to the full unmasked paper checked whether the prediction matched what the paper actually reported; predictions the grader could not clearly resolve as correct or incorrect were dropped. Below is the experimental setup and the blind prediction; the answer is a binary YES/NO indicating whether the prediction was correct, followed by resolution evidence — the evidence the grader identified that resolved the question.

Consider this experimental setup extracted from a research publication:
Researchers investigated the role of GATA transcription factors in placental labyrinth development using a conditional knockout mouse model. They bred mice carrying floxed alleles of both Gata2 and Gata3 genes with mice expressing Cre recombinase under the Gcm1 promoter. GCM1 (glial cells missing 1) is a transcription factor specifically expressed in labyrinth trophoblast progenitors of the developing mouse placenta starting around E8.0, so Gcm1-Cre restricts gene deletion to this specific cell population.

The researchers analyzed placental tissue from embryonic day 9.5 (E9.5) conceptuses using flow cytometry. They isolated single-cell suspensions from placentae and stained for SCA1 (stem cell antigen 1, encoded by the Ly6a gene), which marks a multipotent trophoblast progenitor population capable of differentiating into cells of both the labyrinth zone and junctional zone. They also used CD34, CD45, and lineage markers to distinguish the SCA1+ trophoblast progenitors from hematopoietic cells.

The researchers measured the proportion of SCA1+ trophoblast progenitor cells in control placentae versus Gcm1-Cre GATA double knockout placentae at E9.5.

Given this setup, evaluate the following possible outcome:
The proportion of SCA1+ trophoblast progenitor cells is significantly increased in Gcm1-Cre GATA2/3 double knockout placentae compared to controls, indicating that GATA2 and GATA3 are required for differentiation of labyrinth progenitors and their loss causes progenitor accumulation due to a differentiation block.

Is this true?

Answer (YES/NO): YES